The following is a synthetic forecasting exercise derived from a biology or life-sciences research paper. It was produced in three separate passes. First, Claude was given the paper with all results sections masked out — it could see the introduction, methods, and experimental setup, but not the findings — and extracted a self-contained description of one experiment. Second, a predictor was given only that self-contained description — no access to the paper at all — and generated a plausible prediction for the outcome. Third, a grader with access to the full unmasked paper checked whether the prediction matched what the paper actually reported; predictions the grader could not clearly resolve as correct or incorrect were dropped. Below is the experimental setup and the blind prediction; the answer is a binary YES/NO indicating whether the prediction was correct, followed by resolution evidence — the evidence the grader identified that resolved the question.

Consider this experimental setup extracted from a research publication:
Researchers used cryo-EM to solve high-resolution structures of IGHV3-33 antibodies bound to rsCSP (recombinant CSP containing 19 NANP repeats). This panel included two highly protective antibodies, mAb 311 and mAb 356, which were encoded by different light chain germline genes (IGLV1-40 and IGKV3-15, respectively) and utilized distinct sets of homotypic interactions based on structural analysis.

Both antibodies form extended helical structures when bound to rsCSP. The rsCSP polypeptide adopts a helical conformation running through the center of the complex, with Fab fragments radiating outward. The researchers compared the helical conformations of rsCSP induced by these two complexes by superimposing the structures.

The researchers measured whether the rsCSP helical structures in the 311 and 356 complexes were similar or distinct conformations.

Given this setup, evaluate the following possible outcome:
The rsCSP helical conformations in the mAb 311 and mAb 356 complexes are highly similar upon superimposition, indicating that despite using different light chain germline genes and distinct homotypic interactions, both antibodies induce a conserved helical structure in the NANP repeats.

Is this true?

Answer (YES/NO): YES